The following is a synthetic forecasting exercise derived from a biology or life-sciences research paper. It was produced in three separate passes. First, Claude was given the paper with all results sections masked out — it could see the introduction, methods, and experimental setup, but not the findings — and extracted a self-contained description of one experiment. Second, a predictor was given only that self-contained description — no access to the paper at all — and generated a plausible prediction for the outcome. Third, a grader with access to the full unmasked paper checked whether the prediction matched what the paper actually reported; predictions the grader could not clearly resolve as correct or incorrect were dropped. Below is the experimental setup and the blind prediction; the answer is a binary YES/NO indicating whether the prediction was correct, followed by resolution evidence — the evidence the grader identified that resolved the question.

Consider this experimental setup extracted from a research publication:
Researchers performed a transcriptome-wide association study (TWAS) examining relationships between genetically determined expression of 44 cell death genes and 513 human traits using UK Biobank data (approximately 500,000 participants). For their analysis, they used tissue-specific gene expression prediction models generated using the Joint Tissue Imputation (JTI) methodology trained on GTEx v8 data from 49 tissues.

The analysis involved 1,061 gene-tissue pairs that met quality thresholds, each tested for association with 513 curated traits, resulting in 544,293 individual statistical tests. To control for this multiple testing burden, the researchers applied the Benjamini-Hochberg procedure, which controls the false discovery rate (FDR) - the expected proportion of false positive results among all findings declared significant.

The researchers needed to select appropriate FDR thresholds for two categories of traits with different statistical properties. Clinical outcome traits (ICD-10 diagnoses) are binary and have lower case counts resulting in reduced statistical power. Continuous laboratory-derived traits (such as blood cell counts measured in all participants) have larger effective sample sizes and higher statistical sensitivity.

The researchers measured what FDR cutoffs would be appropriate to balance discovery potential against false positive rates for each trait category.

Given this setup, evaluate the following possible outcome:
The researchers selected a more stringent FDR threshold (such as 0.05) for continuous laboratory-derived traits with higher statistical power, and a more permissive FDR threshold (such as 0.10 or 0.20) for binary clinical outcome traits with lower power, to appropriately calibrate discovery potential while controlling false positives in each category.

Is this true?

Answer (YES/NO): NO